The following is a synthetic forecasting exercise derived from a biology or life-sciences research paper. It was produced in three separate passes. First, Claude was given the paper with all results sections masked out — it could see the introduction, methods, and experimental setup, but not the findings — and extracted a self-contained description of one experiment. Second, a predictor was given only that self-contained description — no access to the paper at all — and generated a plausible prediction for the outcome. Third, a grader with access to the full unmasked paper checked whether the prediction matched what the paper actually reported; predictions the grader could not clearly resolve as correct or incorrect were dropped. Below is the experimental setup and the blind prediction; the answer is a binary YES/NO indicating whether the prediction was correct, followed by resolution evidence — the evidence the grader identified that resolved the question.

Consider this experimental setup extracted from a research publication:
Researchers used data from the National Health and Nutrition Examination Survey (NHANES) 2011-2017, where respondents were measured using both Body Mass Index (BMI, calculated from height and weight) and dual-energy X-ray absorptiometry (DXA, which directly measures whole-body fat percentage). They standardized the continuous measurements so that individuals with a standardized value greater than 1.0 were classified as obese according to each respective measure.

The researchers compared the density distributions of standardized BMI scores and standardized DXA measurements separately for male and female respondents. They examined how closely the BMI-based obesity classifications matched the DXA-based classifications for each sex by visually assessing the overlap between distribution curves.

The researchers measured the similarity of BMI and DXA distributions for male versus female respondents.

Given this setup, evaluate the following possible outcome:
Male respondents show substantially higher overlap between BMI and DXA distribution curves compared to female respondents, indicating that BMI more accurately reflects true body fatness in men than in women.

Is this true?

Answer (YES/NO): YES